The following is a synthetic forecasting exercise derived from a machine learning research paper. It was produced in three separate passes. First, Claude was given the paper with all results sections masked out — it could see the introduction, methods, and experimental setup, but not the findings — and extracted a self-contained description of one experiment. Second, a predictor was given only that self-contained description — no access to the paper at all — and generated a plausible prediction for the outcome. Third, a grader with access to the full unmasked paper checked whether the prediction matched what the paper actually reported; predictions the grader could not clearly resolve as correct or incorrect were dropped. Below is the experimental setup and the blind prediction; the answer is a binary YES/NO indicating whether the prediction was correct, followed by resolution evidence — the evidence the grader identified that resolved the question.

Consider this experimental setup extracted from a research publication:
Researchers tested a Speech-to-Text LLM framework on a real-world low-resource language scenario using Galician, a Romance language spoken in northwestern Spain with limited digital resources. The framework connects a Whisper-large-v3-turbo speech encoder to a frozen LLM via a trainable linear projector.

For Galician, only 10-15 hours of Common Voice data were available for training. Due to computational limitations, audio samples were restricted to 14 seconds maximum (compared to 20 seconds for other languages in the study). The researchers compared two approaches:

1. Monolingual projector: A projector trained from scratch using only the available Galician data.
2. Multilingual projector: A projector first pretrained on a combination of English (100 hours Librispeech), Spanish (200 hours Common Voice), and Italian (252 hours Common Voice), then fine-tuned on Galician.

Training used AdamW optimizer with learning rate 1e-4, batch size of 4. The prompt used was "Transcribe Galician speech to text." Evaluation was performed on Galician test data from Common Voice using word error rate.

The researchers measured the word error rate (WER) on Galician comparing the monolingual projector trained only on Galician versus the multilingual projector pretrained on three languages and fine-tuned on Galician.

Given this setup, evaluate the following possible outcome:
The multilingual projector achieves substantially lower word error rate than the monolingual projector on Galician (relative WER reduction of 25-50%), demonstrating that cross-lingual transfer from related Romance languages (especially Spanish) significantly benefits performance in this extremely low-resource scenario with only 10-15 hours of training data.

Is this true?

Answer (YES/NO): YES